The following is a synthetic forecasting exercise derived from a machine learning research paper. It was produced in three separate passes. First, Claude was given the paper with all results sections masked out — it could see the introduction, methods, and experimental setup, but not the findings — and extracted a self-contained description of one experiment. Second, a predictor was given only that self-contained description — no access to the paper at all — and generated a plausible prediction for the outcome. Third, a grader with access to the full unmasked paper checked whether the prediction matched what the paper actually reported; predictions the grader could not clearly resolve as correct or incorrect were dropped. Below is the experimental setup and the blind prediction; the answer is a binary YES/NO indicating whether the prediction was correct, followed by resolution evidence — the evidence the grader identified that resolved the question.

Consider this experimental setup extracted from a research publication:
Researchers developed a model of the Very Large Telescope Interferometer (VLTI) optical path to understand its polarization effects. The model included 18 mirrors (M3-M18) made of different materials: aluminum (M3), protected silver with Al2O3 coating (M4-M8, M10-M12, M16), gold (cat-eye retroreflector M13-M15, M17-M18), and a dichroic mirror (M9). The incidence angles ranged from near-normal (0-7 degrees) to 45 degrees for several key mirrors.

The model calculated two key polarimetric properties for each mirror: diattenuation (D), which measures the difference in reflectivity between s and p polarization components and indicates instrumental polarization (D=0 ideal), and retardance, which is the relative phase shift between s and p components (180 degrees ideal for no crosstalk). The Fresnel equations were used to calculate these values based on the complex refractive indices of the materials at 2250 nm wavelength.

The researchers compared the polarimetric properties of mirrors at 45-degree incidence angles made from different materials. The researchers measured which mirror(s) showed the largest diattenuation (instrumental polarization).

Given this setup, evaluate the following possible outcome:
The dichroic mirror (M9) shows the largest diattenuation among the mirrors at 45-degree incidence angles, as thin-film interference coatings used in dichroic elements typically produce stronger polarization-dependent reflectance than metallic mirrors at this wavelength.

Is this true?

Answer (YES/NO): YES